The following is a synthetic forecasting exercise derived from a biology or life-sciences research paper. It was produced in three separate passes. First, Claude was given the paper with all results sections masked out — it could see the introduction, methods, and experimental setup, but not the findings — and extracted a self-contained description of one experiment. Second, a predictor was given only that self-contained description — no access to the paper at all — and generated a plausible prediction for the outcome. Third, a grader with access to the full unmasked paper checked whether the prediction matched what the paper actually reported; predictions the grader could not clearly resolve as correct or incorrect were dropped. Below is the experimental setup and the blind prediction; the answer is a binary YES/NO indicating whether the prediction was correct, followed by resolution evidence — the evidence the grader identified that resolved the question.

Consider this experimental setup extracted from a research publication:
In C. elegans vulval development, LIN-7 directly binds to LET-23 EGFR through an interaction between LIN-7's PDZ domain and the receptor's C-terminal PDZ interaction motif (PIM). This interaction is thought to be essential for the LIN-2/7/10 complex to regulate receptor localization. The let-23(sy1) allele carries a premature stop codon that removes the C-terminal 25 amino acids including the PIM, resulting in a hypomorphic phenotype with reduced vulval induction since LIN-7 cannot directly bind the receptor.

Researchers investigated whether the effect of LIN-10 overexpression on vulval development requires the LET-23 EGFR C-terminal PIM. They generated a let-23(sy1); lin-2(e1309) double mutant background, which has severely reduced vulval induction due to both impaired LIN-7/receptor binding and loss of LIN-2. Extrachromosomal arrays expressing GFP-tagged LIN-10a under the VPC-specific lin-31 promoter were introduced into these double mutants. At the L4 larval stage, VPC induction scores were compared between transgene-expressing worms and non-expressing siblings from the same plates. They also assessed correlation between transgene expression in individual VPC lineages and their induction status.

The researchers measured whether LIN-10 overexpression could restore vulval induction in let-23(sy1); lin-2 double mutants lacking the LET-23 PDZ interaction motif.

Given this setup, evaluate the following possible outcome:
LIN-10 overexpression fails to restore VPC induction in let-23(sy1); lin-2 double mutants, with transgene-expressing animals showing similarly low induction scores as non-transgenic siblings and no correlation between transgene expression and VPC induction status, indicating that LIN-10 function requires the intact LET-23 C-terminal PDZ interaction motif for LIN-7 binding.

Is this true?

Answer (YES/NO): NO